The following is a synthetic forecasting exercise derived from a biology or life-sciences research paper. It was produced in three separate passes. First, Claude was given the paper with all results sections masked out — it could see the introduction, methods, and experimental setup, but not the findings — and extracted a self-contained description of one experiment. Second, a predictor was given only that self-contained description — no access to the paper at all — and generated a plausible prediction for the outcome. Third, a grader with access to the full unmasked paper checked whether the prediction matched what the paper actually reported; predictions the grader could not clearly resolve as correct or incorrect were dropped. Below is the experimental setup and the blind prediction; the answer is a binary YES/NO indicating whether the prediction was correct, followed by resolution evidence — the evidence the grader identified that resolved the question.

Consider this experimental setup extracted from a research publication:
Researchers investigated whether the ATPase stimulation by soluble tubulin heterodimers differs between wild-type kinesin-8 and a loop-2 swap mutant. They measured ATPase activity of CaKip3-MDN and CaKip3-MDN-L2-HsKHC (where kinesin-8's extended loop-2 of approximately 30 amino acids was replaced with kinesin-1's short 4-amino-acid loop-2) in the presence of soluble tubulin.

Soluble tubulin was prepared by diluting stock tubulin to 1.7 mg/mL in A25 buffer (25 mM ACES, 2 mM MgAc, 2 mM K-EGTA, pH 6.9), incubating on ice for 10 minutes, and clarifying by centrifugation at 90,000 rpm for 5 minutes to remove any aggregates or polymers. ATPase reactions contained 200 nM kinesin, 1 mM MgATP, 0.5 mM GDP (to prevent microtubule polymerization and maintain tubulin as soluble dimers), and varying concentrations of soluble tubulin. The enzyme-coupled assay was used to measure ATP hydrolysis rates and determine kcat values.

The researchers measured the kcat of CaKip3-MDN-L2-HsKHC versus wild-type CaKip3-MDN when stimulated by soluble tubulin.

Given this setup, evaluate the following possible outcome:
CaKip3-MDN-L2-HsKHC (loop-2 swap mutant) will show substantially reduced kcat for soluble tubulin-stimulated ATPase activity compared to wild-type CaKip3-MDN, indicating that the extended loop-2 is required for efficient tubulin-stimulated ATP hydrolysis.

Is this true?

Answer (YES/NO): YES